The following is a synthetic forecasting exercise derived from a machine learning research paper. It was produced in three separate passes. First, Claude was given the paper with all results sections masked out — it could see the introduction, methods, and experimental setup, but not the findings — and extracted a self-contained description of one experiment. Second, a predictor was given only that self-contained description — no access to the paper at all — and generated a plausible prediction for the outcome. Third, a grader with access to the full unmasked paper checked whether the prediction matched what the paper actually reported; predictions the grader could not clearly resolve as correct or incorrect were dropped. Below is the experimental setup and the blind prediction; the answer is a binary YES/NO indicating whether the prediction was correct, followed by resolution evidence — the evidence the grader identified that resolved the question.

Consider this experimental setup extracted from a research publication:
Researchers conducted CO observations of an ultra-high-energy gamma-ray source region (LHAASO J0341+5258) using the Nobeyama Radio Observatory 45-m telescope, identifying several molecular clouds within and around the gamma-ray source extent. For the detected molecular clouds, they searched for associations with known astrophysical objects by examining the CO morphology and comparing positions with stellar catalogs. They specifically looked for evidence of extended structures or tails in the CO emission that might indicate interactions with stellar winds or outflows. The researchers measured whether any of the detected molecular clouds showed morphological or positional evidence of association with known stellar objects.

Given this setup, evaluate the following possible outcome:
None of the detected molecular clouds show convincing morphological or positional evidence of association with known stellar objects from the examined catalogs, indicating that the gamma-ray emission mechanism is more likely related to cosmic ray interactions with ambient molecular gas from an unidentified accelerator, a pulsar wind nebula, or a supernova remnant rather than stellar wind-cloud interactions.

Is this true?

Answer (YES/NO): NO